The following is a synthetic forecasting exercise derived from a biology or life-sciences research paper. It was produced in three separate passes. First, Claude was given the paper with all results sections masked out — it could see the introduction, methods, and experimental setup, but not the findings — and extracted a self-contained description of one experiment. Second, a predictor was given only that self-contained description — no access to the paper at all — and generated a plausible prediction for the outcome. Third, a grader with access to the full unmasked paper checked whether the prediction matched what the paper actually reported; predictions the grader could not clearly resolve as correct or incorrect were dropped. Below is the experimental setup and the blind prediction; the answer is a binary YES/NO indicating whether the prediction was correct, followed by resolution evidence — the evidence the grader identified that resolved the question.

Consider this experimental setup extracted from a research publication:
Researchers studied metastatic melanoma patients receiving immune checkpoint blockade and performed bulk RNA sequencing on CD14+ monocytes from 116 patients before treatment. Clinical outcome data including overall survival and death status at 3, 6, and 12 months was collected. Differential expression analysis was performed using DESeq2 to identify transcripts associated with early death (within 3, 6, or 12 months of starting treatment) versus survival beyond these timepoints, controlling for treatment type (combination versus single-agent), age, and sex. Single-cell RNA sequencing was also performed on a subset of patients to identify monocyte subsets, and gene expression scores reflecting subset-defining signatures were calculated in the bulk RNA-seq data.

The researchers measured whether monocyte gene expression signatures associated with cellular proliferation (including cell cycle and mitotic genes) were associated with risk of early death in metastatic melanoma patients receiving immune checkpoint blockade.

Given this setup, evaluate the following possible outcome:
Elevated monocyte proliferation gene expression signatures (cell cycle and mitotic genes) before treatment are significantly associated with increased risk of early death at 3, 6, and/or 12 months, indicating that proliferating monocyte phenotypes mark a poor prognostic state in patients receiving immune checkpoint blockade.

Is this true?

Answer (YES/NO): YES